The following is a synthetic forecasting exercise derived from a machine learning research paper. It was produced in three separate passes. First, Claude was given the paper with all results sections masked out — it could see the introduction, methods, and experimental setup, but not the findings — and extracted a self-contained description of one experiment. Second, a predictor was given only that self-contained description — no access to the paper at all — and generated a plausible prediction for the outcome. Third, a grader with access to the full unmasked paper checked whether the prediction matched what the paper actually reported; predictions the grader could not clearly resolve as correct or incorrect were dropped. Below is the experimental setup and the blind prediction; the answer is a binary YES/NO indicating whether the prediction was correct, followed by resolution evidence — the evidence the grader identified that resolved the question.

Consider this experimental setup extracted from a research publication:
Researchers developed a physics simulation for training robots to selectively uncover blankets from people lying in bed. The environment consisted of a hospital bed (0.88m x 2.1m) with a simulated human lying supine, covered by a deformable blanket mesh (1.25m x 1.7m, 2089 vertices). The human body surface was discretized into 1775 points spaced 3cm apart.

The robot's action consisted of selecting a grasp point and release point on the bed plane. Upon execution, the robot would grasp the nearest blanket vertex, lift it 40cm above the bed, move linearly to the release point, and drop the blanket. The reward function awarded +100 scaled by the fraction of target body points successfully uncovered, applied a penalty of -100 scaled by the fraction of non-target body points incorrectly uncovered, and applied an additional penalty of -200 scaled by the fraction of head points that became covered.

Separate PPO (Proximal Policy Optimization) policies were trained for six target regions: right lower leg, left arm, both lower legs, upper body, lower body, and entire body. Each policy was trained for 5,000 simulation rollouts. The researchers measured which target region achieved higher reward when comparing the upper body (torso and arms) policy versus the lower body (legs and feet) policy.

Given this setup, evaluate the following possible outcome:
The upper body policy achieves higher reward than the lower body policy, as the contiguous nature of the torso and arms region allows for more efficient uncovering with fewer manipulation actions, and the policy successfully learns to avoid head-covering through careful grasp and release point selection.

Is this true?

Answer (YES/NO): YES